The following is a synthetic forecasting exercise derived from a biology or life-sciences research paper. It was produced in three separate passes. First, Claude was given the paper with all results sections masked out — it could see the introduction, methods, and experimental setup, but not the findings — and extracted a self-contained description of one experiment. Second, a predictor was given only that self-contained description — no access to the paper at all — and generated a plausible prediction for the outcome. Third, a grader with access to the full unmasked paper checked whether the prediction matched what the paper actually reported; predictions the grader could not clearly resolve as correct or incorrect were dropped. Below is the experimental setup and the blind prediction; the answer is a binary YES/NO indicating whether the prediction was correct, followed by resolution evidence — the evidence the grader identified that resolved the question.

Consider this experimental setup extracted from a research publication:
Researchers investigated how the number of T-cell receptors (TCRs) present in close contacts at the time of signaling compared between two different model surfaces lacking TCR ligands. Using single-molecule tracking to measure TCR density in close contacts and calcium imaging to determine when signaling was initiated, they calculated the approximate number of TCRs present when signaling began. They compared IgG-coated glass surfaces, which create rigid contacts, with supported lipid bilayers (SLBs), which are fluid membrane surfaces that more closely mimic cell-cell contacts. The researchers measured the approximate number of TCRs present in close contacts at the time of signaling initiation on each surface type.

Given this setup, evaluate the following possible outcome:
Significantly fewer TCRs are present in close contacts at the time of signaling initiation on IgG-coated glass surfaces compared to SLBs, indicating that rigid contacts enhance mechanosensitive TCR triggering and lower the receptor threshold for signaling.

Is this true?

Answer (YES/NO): NO